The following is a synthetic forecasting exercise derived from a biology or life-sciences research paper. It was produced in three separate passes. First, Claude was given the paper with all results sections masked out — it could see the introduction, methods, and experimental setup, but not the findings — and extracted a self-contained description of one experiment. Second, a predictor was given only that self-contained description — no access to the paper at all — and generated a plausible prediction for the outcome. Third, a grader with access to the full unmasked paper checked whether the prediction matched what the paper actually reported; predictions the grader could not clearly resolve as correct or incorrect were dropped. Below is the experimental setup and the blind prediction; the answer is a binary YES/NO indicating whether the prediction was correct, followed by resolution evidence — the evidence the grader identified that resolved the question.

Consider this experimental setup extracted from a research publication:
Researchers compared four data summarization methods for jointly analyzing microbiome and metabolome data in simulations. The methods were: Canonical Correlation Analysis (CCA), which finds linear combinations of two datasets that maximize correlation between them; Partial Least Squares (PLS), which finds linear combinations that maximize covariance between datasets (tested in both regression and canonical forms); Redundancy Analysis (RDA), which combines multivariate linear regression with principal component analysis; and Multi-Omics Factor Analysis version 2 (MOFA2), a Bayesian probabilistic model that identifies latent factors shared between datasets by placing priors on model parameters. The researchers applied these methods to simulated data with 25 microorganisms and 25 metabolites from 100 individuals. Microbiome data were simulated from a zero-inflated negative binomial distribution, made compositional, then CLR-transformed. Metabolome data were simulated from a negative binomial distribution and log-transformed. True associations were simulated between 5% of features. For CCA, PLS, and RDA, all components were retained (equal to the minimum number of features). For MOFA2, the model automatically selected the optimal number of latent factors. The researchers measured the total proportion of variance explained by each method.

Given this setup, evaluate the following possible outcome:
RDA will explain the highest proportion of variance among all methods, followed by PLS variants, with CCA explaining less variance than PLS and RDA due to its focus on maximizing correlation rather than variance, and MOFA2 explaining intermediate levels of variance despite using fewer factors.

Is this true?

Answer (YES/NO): NO